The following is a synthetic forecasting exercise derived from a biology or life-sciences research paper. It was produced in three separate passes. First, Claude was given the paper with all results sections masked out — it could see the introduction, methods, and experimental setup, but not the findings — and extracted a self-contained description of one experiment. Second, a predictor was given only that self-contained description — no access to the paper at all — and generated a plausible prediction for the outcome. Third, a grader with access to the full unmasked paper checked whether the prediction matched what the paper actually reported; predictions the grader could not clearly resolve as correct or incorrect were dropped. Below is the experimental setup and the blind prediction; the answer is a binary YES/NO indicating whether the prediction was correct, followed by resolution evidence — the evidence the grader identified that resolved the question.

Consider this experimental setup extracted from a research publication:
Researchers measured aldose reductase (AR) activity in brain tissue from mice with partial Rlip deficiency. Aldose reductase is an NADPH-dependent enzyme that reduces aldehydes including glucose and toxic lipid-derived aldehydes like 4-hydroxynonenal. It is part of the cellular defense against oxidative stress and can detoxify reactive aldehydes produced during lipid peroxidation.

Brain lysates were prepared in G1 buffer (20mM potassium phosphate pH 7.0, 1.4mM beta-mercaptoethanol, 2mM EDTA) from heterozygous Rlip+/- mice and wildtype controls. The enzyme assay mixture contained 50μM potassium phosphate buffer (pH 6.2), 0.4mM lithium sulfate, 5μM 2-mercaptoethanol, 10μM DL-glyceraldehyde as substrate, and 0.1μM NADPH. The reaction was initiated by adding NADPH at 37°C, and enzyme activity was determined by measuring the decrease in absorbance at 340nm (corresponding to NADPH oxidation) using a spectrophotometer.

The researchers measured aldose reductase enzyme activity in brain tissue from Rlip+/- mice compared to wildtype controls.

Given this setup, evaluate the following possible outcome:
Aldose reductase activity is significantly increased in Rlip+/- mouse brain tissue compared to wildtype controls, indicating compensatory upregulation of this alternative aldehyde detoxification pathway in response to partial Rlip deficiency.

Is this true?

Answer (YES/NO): NO